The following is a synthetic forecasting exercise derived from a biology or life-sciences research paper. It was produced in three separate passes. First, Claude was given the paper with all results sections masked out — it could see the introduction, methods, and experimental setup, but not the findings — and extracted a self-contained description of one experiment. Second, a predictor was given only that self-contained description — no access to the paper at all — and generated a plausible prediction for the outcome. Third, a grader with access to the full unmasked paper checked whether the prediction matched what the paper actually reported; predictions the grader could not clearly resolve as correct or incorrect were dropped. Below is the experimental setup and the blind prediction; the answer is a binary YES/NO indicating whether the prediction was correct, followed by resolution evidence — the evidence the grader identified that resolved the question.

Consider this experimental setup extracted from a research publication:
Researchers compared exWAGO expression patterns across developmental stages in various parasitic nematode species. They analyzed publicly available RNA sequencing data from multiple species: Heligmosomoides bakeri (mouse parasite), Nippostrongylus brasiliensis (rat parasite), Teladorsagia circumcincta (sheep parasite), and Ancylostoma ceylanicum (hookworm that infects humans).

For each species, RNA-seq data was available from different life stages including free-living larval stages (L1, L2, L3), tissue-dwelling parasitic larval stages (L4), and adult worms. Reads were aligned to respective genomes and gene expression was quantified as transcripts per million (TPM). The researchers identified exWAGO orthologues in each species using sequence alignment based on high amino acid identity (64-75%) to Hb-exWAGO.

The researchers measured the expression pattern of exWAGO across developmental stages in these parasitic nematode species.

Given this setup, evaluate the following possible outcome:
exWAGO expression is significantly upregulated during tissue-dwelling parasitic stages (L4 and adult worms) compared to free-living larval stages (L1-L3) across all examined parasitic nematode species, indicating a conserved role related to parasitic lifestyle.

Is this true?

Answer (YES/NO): NO